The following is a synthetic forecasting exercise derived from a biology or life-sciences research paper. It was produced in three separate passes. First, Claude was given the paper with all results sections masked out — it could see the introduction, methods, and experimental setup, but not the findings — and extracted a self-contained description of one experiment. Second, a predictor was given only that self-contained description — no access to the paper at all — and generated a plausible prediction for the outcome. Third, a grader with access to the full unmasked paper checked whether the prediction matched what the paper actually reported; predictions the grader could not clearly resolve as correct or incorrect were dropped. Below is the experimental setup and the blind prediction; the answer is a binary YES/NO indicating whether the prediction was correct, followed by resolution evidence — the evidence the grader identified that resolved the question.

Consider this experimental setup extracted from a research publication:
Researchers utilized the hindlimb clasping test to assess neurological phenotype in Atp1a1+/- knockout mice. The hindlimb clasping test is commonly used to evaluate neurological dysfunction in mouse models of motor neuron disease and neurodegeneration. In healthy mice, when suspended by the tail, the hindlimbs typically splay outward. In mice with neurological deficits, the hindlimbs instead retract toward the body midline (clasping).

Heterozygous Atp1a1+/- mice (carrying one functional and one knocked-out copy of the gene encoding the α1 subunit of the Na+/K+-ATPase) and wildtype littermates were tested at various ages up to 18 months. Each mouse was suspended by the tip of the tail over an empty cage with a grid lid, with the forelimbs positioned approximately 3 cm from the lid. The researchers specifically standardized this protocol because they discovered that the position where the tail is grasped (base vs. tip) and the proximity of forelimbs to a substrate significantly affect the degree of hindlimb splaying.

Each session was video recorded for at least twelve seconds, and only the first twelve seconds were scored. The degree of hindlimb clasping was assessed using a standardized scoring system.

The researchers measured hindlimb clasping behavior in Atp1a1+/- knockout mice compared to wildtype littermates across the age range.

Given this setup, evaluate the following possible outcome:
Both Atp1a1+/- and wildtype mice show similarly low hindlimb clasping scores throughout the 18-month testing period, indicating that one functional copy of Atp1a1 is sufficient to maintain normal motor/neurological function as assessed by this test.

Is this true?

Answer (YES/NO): YES